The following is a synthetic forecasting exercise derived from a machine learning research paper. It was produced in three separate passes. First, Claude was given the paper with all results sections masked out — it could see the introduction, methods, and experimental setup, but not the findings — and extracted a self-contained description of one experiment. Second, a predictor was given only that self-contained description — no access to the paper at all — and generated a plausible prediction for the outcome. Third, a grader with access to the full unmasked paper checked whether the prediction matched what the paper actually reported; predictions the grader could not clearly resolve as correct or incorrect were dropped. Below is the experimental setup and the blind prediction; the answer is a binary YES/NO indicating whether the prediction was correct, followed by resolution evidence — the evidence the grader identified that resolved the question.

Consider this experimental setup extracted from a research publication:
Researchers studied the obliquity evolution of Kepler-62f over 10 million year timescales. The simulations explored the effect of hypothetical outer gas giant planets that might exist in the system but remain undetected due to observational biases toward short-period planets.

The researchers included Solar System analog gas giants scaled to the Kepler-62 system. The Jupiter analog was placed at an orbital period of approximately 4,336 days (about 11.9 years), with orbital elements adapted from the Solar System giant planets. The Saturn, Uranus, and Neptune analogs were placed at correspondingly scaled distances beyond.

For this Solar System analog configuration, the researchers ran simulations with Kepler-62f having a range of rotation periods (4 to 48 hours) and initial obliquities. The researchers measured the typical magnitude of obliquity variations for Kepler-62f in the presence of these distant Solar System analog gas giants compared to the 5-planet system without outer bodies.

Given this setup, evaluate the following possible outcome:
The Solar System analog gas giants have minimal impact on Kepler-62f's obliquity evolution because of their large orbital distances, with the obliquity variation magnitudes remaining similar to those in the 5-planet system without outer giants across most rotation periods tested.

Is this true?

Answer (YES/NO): NO